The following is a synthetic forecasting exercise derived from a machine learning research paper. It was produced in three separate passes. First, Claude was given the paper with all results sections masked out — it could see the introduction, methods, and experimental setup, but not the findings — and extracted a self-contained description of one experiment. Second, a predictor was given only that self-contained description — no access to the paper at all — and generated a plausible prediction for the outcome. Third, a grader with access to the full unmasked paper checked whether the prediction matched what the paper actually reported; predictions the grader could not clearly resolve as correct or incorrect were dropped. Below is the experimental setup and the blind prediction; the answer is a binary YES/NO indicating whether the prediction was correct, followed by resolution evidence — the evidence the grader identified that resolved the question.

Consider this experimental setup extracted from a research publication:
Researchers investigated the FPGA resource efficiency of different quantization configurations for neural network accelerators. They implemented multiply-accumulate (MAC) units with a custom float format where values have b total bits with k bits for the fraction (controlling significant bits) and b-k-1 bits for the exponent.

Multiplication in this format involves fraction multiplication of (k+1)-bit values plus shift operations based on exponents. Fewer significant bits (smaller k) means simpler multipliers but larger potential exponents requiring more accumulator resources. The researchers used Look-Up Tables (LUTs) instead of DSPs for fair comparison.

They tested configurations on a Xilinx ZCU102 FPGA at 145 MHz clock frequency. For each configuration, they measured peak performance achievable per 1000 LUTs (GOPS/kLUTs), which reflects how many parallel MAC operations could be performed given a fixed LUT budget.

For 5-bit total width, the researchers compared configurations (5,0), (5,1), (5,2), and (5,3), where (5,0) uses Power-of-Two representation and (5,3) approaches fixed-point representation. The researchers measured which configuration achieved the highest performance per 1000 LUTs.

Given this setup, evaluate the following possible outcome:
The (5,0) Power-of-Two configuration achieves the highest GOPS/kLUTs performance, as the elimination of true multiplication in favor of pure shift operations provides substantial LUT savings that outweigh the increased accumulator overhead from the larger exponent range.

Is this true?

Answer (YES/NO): NO